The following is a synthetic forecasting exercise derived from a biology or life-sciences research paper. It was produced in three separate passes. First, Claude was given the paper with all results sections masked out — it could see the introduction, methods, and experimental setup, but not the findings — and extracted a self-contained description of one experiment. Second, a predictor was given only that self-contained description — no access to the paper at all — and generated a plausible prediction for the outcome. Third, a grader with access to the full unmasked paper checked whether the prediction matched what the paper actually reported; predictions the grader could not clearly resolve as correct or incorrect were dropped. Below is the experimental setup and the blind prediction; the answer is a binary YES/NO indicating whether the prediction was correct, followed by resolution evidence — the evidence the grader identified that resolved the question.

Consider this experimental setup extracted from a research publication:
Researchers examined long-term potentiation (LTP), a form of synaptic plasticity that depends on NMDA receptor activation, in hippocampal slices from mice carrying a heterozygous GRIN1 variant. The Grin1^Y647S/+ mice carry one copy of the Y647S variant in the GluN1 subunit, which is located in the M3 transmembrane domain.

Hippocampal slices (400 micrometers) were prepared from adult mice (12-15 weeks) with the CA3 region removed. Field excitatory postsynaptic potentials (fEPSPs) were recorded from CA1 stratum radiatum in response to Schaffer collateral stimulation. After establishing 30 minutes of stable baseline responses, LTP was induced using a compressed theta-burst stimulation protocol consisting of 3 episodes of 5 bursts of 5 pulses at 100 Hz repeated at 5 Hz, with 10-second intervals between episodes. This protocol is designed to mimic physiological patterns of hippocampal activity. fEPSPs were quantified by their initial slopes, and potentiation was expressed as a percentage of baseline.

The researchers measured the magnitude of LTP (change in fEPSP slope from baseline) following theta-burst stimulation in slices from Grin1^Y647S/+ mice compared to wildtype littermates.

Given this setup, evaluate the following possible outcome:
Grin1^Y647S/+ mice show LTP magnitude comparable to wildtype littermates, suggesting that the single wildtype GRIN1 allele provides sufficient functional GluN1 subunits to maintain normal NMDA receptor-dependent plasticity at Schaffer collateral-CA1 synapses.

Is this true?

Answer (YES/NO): NO